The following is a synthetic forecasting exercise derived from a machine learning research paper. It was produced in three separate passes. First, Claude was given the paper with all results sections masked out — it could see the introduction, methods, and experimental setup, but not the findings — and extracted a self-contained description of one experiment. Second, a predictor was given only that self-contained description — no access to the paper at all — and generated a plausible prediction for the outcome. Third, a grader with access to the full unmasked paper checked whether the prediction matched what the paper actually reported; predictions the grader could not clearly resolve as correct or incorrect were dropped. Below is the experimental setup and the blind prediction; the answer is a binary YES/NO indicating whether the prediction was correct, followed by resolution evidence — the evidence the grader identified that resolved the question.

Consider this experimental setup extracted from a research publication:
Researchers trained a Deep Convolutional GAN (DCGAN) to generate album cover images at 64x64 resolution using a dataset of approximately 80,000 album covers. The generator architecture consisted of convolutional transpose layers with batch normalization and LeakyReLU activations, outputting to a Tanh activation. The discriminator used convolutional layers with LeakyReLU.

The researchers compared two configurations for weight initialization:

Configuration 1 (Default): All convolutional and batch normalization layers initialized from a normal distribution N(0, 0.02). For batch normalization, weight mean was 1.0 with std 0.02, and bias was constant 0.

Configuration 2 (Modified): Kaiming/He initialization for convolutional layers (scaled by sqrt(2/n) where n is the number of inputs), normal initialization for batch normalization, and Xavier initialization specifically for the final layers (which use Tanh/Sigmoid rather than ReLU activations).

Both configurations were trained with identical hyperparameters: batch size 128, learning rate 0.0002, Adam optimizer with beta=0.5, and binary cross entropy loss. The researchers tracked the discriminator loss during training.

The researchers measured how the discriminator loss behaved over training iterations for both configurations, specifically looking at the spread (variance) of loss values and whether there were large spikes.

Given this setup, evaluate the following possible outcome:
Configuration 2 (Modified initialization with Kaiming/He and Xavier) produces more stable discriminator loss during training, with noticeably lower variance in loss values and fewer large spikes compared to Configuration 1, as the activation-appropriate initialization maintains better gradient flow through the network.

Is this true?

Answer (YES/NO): NO